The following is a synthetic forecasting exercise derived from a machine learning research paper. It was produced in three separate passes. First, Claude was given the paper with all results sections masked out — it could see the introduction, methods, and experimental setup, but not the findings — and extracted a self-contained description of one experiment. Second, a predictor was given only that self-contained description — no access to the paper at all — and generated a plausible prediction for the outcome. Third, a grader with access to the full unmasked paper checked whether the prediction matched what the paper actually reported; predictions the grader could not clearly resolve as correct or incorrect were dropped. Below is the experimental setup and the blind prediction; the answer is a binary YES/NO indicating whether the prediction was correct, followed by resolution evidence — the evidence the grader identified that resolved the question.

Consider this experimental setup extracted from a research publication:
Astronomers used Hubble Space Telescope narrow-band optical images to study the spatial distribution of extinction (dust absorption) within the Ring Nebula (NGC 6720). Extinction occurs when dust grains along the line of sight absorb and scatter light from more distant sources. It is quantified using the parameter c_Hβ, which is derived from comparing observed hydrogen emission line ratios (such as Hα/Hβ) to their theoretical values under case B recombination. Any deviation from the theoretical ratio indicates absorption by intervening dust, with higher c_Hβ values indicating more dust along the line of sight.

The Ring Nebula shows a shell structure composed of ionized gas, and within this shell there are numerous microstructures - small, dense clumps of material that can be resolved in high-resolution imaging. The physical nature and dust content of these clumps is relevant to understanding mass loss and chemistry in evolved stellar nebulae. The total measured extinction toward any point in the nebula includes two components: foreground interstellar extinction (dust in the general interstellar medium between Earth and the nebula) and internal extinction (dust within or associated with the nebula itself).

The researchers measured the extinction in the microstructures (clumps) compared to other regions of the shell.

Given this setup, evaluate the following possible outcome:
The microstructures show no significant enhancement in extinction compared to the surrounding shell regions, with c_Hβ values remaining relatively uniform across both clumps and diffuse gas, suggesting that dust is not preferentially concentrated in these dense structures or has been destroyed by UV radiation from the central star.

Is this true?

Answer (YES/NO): NO